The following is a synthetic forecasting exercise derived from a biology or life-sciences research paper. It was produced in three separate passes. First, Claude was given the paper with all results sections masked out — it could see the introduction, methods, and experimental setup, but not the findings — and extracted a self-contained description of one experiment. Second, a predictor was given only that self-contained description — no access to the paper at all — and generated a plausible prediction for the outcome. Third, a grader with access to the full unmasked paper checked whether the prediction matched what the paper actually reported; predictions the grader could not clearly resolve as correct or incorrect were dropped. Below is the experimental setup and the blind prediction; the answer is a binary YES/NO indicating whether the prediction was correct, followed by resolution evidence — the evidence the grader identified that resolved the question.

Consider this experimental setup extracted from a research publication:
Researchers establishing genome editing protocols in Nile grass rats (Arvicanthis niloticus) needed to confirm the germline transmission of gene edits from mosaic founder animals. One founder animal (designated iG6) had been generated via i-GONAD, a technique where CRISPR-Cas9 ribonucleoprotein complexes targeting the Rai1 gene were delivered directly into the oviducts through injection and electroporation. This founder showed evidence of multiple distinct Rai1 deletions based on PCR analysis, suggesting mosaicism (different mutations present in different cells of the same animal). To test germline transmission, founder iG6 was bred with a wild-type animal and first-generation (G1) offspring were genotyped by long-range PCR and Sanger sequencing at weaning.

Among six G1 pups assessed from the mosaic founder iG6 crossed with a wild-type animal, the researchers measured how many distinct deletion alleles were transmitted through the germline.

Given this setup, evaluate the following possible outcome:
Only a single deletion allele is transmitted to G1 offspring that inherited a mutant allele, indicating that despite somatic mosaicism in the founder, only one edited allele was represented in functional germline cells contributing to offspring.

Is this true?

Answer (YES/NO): NO